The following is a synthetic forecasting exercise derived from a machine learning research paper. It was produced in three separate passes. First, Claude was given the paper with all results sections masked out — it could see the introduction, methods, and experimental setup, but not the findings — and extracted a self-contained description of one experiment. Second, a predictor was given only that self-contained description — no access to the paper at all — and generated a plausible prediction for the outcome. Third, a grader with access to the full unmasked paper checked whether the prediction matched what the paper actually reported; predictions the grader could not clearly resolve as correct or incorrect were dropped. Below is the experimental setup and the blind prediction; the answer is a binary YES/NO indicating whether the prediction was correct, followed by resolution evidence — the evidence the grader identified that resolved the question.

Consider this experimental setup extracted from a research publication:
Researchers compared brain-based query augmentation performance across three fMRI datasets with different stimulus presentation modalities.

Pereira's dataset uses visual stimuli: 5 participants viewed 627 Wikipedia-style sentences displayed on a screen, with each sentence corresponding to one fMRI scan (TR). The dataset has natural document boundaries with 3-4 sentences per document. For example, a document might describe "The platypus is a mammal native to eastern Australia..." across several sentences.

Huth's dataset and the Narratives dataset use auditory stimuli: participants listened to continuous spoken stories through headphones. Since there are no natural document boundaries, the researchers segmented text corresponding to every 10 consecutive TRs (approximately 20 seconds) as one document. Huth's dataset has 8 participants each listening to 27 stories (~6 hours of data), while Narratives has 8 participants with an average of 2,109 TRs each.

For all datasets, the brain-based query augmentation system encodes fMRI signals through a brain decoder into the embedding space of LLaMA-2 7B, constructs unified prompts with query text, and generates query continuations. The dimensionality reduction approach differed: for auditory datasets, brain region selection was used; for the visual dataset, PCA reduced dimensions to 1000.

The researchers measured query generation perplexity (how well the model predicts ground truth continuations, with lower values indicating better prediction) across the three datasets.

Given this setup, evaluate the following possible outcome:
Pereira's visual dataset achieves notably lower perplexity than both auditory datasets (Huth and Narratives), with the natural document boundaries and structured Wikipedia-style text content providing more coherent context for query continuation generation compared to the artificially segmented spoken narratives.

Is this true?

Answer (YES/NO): YES